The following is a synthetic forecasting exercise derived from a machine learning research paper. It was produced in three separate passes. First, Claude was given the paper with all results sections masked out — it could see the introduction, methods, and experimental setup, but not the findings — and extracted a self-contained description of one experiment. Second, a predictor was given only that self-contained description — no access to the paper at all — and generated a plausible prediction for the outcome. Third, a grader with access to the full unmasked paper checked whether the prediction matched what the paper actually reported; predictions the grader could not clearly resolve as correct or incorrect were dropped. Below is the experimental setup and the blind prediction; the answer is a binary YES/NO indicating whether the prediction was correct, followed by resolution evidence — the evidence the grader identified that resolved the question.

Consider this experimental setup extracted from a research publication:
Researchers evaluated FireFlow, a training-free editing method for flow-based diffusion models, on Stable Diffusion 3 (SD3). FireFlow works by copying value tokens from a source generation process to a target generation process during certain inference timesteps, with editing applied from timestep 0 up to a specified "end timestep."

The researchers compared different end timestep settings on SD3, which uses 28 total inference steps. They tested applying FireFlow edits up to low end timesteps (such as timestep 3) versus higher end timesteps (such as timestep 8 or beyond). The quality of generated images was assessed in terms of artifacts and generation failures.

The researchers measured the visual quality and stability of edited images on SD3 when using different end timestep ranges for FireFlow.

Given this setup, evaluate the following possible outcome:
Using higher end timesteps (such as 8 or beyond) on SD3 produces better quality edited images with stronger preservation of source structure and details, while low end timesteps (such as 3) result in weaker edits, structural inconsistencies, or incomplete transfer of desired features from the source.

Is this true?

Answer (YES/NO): NO